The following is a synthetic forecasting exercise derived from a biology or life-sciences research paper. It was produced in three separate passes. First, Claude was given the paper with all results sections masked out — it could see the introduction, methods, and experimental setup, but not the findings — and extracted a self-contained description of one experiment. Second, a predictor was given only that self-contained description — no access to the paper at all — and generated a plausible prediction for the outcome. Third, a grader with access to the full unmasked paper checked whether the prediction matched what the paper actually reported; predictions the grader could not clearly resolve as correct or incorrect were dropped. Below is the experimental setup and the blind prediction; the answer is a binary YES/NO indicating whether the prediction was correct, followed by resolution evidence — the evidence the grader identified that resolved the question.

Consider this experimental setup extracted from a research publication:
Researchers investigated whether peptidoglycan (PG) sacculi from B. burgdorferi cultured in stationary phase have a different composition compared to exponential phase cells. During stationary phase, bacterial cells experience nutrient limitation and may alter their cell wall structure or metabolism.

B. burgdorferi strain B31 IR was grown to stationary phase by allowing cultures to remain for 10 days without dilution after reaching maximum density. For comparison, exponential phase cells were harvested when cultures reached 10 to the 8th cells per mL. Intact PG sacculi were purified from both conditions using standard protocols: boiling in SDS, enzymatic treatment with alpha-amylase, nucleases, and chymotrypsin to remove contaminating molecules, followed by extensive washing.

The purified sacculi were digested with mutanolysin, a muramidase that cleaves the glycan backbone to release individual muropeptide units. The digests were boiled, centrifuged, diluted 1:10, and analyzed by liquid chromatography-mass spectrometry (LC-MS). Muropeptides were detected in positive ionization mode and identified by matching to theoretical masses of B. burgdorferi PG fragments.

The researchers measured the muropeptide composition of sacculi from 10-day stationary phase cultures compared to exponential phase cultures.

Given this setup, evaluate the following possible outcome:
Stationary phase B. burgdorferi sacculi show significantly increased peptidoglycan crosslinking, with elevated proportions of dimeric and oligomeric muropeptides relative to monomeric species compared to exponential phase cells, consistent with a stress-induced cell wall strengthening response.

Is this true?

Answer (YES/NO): NO